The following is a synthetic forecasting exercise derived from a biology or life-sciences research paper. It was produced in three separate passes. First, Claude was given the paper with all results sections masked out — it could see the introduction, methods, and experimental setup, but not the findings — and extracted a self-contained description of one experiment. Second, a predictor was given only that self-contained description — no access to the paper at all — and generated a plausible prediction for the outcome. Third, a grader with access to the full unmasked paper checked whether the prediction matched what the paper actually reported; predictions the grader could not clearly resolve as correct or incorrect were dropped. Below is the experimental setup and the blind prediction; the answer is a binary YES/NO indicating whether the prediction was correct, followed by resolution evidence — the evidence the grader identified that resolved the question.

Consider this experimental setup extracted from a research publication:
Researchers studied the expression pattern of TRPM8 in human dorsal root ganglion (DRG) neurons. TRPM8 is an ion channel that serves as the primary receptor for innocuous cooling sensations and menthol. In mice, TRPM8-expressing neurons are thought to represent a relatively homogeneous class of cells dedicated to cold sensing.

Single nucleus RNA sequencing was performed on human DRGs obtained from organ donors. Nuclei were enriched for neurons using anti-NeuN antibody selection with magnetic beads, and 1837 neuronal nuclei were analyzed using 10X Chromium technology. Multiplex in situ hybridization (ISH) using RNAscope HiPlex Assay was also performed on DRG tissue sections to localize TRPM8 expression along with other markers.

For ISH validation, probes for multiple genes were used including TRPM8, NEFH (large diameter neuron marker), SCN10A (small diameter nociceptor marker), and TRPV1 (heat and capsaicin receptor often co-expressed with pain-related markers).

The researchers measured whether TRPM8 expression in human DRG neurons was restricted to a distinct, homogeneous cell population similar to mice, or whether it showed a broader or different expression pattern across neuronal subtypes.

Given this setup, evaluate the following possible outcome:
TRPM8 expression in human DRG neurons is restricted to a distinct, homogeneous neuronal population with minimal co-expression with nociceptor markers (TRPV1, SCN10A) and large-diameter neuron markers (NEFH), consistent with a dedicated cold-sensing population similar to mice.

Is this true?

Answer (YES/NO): NO